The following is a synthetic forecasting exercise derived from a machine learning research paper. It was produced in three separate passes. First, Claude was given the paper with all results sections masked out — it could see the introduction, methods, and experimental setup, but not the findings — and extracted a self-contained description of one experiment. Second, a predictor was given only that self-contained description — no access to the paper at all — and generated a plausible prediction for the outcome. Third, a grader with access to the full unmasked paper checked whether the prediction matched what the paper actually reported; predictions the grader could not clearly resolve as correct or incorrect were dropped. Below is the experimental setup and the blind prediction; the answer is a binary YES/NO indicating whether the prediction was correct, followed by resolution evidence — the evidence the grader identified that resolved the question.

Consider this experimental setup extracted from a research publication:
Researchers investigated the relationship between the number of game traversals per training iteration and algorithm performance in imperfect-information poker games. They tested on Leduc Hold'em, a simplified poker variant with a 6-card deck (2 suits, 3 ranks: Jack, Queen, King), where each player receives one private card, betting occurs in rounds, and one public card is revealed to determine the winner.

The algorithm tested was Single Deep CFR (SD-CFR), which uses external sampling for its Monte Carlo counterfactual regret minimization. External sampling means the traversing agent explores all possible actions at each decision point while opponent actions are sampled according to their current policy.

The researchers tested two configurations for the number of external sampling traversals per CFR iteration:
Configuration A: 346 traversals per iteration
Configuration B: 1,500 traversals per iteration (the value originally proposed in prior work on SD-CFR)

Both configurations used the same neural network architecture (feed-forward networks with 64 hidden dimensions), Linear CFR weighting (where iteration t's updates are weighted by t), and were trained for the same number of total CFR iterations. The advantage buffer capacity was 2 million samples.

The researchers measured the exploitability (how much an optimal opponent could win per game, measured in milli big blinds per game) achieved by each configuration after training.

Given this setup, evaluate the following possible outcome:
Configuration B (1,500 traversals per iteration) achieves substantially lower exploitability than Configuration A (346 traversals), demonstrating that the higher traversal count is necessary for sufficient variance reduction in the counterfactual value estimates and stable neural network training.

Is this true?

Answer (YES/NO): NO